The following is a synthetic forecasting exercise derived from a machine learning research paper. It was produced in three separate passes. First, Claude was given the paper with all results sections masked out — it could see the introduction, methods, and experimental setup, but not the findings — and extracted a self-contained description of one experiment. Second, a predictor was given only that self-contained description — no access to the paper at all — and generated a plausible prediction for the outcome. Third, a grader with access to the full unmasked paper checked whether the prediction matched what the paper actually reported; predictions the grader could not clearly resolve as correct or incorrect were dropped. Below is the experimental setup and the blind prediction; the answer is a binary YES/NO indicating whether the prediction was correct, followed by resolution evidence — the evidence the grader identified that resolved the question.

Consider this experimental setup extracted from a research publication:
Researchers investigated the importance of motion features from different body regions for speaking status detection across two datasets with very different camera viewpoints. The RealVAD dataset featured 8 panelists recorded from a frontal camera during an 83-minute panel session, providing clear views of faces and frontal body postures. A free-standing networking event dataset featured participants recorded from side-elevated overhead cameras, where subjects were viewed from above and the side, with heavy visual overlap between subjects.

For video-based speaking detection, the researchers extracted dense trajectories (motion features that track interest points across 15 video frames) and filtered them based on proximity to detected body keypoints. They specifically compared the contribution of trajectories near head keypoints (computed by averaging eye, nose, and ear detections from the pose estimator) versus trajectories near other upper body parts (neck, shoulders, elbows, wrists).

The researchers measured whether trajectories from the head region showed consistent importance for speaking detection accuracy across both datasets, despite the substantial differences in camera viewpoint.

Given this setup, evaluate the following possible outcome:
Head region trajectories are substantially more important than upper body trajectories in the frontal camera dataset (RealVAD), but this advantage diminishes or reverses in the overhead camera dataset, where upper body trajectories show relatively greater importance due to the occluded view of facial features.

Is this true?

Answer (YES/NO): NO